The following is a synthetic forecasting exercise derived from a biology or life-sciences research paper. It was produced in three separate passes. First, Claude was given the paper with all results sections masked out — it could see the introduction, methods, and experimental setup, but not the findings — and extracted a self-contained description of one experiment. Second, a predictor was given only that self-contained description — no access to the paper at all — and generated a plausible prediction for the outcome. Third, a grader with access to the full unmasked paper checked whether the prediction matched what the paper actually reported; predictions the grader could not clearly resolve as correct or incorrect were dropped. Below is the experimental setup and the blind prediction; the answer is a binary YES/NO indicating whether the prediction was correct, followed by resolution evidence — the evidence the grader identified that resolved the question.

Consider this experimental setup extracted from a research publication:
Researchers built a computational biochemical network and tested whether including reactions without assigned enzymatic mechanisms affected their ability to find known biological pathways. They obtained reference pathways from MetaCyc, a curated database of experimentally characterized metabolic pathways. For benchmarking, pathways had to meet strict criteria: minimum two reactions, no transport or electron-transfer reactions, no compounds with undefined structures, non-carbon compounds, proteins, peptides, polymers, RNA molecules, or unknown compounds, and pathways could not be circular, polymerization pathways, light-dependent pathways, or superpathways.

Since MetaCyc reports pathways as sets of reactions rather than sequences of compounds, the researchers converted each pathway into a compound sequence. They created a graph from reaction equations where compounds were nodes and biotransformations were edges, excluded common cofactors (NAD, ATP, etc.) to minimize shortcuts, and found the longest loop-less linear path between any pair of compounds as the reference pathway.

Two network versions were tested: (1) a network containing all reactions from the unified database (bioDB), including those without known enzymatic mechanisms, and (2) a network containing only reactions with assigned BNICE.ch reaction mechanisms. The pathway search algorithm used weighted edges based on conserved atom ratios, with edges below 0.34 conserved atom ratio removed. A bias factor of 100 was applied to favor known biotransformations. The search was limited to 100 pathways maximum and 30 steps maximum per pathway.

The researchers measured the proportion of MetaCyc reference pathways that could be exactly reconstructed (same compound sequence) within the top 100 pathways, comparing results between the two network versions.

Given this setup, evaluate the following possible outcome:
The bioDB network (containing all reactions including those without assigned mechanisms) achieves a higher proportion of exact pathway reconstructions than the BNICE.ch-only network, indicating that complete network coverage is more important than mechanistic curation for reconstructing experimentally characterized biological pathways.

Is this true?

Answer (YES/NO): YES